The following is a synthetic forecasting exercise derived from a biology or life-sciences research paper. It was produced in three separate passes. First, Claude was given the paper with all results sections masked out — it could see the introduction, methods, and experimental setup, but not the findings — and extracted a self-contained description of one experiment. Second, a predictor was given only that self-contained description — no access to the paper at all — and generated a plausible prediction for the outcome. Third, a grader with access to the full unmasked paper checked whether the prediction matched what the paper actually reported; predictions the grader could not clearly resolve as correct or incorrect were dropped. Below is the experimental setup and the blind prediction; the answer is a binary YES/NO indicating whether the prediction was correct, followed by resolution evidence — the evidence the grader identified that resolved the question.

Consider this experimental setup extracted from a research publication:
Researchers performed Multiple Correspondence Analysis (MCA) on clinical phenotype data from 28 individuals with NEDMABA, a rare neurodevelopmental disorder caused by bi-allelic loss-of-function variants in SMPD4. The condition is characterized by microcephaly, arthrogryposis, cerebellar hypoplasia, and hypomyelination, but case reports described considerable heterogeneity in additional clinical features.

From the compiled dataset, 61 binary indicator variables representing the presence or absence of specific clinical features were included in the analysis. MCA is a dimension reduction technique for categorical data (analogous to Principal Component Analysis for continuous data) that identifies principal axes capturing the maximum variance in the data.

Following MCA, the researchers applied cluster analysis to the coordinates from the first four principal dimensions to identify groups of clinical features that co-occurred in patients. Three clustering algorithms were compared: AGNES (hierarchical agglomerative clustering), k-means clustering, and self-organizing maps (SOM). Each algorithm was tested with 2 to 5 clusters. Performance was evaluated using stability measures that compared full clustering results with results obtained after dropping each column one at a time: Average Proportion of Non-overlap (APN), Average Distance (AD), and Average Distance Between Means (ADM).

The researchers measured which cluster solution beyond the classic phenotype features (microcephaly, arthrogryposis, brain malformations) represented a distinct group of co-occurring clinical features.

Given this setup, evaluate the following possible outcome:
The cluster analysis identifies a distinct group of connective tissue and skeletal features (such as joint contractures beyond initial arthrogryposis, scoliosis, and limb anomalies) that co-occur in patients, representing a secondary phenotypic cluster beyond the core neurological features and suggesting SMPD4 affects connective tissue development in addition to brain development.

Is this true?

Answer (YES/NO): NO